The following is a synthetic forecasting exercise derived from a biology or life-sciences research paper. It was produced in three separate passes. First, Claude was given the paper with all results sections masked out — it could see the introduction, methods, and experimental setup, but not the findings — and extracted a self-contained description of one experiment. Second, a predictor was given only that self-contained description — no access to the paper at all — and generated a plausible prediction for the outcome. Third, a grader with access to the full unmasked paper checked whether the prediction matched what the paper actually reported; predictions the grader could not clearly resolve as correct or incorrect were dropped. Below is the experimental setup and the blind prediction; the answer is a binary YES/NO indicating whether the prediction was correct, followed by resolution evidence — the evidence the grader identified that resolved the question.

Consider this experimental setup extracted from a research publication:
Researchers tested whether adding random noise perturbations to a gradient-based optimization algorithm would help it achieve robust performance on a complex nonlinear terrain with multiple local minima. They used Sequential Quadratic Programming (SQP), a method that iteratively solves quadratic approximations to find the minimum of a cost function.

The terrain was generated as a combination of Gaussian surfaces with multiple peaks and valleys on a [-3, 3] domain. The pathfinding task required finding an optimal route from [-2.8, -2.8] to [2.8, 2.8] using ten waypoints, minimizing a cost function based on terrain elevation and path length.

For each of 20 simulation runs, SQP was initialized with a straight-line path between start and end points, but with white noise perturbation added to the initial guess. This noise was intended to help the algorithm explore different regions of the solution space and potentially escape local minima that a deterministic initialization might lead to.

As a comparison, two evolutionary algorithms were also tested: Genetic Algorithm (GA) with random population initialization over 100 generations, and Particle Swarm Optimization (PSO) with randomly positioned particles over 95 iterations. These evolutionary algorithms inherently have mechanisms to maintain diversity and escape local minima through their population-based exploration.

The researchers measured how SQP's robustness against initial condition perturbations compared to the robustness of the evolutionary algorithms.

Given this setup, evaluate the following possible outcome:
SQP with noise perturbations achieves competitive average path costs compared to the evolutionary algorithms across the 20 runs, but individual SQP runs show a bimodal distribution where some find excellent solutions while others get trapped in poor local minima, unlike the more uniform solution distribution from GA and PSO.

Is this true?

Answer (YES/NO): NO